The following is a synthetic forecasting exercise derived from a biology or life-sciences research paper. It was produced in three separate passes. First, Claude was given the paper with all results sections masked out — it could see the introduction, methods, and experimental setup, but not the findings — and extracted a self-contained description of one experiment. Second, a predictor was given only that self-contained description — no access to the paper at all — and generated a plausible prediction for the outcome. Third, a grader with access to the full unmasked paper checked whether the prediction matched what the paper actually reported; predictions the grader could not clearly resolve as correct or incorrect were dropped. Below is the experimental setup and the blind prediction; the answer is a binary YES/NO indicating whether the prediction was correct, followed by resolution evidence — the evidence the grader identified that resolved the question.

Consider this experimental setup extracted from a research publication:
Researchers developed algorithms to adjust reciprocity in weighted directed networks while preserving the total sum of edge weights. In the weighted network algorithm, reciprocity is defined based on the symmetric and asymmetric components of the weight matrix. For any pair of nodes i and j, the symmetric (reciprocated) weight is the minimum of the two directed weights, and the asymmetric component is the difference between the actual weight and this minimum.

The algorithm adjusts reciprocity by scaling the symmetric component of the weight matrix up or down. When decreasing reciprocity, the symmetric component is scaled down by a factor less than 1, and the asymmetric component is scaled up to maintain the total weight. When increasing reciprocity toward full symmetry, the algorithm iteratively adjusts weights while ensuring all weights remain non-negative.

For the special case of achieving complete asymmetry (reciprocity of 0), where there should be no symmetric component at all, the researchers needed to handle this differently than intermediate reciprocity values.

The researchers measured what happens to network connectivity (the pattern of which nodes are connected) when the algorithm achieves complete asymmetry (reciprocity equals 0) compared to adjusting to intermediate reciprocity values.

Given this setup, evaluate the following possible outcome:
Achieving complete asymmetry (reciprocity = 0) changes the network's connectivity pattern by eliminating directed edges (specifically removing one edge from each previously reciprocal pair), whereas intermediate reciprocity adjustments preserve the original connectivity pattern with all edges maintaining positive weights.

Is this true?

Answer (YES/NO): YES